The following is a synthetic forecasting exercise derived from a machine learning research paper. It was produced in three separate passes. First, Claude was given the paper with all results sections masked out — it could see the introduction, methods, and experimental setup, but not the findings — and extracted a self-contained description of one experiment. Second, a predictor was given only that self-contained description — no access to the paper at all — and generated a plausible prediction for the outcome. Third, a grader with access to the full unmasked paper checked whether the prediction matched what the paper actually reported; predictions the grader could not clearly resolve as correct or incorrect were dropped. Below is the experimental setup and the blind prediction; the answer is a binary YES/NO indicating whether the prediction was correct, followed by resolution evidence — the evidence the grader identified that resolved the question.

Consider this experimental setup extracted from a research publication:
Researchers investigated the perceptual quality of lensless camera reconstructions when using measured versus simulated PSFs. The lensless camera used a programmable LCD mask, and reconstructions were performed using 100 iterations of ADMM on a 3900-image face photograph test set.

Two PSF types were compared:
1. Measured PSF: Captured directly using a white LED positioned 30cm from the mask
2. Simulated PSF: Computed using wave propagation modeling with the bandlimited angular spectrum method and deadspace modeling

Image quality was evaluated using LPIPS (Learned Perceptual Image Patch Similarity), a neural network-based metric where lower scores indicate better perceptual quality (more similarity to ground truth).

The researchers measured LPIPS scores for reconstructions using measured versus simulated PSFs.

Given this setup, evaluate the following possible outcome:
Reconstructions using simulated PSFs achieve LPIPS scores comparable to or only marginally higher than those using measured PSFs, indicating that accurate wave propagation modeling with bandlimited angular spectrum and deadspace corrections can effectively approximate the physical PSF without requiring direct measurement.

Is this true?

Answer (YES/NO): YES